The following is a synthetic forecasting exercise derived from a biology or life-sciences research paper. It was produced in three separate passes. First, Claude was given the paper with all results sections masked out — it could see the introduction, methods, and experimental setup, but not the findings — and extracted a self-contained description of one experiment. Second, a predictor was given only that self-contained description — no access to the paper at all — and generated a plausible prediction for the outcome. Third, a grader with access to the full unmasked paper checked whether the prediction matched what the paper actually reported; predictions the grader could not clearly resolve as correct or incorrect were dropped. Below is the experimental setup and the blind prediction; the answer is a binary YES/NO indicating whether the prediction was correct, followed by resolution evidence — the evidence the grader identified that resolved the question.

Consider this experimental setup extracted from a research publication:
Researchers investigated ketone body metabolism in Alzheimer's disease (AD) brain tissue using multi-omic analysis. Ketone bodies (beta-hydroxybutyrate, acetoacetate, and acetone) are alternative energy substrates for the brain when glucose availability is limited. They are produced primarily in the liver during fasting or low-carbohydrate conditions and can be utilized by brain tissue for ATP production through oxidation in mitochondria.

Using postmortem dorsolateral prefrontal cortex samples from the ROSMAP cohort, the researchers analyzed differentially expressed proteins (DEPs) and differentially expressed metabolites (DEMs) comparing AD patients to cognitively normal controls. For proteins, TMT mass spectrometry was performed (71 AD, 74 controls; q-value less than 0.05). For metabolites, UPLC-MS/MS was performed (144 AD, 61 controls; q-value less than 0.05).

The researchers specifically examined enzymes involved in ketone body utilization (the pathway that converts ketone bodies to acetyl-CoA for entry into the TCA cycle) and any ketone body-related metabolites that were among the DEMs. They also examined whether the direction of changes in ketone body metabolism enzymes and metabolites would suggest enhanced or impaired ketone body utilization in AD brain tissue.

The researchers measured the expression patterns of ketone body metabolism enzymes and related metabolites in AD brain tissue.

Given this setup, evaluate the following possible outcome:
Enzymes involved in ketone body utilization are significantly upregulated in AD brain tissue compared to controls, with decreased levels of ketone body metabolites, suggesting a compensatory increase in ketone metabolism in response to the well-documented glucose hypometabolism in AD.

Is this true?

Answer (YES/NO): NO